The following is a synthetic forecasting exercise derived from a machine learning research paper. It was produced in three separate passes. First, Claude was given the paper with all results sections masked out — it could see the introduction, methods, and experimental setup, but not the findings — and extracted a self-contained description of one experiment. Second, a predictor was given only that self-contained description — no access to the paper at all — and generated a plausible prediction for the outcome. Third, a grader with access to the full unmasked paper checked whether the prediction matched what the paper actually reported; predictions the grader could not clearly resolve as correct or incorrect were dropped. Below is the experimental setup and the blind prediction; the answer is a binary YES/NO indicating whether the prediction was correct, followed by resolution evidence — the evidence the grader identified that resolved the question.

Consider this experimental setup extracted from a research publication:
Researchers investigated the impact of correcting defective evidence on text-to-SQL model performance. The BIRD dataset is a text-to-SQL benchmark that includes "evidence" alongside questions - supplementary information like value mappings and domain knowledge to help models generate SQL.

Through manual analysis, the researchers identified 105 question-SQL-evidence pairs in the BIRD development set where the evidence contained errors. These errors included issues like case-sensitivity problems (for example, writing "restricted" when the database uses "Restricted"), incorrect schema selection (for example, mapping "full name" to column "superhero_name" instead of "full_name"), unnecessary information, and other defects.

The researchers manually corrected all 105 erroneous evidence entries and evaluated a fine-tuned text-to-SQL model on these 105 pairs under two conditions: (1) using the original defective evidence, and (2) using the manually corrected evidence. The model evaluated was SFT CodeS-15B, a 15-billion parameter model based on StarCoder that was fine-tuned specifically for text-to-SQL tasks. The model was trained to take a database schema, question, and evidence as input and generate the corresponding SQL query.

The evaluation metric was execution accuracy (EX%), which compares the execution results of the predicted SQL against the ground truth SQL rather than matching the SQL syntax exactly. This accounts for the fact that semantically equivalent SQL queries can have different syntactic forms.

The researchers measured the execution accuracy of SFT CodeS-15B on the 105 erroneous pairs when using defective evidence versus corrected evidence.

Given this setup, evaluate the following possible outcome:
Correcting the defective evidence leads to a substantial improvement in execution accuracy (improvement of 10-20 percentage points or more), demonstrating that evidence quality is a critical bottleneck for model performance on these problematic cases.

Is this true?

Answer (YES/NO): NO